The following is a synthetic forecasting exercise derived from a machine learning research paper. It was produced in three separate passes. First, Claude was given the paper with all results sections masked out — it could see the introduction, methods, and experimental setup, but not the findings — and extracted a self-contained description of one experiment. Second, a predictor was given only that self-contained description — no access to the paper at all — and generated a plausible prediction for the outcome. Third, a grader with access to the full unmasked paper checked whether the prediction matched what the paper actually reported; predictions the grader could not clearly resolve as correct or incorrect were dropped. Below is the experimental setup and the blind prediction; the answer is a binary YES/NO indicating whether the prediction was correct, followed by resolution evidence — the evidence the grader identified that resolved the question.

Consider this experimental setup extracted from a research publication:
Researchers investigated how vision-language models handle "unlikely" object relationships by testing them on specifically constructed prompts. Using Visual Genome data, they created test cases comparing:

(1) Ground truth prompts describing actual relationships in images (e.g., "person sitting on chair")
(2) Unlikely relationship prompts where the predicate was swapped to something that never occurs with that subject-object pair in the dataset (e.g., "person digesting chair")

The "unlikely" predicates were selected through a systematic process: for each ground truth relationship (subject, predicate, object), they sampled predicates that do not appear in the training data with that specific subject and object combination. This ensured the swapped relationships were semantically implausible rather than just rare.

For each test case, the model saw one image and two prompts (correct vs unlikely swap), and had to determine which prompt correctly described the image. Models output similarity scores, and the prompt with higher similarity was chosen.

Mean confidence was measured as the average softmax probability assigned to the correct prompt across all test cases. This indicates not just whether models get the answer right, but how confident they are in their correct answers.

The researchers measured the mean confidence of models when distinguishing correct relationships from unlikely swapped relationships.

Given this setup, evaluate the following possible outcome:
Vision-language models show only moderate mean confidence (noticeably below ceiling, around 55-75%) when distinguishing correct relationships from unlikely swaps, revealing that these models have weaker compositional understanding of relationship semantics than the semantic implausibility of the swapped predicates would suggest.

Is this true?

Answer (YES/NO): NO